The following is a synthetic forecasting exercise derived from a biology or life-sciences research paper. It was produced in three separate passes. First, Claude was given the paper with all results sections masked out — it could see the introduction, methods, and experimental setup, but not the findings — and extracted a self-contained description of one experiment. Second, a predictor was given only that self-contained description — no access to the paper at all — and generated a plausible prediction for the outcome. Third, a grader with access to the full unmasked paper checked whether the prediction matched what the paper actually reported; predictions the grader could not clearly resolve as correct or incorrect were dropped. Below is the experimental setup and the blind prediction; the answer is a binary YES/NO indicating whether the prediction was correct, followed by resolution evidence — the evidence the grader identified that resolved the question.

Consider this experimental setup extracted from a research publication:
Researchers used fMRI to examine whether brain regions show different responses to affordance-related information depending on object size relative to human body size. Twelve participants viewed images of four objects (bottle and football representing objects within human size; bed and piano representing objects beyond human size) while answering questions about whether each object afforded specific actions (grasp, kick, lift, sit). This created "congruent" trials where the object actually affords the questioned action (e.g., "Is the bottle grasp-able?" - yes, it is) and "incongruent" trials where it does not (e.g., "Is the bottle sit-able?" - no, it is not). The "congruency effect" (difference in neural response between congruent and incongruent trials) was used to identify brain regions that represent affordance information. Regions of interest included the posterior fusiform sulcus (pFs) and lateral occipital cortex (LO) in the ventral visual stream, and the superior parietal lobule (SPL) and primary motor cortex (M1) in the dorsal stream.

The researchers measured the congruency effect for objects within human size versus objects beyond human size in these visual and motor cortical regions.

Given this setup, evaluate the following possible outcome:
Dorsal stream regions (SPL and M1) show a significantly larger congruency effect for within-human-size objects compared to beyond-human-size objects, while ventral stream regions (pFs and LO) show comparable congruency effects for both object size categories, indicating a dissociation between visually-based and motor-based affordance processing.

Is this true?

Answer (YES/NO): NO